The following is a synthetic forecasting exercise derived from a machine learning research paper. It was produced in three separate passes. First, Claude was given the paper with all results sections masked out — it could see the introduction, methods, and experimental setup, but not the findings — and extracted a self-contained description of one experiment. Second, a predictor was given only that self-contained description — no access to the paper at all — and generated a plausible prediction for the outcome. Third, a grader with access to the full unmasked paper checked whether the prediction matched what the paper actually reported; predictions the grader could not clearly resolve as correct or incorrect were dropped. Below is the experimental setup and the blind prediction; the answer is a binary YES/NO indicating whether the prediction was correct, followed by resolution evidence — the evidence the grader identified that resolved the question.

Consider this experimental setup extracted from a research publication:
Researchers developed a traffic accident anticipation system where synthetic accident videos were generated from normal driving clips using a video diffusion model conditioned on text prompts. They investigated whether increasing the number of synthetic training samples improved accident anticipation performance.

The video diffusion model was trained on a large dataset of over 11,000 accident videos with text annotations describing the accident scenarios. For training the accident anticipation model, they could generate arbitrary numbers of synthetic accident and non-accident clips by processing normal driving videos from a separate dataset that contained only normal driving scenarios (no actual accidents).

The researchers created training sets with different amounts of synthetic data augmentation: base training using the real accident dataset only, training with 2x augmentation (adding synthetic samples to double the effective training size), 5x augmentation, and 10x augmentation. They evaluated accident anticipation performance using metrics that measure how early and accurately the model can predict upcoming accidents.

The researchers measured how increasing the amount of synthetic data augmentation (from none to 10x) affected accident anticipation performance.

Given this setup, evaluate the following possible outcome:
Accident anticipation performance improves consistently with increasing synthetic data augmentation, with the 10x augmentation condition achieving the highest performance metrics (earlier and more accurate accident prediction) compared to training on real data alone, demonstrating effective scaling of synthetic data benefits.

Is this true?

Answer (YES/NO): NO